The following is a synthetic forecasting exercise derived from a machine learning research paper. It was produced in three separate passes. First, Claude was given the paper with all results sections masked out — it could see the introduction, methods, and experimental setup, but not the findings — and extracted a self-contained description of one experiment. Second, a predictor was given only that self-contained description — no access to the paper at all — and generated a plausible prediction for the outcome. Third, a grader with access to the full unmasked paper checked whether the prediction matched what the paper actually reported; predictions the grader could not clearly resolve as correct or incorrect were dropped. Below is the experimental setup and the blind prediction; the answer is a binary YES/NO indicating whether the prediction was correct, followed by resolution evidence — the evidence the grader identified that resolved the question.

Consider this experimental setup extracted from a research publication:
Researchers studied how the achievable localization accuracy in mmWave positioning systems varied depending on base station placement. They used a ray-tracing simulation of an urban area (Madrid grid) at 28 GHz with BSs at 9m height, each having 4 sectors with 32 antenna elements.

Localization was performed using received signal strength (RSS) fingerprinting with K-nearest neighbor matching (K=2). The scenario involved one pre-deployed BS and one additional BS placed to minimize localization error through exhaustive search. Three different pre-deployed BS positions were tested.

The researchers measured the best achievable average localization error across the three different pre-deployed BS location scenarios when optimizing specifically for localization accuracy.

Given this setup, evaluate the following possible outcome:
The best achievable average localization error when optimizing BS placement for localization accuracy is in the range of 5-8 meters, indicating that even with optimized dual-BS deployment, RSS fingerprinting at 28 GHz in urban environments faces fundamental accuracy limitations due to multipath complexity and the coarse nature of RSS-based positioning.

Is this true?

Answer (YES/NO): NO